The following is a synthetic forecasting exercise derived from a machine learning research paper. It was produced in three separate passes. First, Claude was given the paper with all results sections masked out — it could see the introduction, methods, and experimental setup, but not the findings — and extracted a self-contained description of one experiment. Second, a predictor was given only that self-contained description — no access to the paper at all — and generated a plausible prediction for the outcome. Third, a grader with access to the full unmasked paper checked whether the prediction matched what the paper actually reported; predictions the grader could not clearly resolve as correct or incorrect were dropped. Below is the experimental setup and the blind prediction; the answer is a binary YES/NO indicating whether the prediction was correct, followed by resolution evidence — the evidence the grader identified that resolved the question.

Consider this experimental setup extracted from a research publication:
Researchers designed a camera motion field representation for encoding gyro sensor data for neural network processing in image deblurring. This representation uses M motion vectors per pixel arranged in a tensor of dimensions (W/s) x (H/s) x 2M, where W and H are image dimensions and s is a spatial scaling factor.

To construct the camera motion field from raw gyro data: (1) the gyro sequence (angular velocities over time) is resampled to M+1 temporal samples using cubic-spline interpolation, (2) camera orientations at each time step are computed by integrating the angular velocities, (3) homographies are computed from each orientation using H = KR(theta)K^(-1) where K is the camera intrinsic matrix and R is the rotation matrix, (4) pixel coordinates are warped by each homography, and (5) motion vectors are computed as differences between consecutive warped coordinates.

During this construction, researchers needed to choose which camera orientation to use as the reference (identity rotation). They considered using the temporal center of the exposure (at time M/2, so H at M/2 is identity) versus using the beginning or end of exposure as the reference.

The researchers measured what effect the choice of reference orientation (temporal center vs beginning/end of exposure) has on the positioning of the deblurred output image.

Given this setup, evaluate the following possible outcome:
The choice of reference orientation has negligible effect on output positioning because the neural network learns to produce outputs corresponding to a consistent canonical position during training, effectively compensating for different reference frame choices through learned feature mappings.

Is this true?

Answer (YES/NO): NO